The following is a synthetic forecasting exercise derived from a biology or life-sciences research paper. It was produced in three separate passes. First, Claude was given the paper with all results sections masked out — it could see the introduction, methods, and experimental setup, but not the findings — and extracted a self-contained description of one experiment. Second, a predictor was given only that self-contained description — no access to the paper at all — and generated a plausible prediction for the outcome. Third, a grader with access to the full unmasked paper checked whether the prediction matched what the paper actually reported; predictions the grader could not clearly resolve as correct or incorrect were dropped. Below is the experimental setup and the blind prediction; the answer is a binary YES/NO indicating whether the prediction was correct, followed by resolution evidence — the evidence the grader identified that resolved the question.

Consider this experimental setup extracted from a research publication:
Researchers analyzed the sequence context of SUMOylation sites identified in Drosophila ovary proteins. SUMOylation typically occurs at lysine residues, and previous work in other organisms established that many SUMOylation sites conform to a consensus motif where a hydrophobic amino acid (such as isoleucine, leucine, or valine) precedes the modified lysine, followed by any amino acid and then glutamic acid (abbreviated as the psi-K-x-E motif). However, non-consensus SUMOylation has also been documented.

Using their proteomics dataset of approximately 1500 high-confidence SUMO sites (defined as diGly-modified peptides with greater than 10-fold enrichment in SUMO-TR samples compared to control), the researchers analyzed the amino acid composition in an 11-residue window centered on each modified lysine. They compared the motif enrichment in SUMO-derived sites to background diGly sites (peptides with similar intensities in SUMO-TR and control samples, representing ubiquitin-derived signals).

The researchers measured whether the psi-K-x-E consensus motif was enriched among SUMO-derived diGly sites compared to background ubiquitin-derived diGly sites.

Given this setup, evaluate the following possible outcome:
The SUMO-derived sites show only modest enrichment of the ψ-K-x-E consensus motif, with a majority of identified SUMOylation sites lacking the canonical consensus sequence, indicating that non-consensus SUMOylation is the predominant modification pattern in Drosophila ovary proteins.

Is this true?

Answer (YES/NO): NO